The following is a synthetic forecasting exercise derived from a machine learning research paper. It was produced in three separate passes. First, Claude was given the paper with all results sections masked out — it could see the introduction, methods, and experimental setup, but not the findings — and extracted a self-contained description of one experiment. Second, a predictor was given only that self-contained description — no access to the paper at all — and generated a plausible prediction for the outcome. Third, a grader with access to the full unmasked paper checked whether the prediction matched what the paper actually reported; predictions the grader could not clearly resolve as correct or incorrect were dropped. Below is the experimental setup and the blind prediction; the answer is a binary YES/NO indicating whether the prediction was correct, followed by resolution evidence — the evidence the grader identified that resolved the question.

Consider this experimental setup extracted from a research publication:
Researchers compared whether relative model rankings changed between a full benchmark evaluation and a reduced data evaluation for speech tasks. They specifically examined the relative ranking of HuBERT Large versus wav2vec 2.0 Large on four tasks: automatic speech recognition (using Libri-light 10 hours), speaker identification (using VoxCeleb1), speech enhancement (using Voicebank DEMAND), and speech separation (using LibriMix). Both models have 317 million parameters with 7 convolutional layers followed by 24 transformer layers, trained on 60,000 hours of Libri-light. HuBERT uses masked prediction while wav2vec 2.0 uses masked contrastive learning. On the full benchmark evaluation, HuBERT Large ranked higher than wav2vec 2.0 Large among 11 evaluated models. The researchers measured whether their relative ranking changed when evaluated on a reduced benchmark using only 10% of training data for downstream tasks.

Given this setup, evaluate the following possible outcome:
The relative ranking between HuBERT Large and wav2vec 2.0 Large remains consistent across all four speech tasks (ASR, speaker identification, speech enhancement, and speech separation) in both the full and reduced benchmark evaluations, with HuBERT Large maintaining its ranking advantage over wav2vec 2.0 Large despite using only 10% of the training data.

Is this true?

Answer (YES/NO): NO